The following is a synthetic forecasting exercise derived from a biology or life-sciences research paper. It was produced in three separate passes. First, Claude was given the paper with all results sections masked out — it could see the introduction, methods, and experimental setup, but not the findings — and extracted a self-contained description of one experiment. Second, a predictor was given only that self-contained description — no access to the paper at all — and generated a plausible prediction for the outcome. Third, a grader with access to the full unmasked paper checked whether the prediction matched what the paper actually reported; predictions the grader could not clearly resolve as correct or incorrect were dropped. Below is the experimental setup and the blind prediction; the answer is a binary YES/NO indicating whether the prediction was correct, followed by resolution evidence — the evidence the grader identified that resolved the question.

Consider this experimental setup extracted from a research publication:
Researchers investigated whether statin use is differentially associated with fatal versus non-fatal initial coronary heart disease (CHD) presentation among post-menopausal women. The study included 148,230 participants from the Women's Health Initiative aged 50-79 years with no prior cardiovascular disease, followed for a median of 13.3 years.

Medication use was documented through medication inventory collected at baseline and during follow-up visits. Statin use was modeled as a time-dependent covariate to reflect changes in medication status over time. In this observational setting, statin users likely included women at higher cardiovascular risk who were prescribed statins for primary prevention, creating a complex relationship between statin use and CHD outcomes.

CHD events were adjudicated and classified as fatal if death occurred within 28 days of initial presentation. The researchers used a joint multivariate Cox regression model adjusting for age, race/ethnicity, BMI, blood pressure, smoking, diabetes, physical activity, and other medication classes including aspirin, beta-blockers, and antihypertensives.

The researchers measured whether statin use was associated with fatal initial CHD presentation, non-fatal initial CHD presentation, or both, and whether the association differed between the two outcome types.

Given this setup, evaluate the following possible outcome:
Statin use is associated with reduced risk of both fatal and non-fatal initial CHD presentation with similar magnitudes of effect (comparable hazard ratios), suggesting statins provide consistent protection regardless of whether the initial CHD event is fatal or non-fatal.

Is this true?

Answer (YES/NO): NO